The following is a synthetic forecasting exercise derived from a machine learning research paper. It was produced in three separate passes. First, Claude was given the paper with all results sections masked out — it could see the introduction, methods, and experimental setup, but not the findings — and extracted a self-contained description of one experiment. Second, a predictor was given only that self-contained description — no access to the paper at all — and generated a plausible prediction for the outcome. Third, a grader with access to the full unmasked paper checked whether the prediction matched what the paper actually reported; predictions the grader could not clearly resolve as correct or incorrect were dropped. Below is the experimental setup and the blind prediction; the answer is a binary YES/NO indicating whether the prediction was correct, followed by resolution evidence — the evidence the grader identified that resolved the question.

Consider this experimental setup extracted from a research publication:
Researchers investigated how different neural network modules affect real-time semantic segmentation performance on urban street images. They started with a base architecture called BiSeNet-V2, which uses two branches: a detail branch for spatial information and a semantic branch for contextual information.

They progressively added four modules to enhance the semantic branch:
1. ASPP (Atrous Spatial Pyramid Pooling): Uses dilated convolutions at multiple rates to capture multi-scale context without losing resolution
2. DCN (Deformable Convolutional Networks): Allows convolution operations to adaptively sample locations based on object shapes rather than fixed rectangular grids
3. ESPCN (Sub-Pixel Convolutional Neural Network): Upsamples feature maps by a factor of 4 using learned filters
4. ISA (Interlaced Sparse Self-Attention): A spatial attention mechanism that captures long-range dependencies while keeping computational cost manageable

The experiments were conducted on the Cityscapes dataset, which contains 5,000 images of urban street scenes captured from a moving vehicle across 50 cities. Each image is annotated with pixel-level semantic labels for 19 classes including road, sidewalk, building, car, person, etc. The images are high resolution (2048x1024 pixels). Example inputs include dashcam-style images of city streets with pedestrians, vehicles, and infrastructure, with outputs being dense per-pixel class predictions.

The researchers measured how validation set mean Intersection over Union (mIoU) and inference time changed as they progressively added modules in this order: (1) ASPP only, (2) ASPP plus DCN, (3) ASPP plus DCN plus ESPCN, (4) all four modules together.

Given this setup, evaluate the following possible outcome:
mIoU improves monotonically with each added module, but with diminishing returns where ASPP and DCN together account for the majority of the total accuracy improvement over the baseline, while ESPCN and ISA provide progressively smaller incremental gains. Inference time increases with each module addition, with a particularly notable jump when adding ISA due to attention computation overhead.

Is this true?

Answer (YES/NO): NO